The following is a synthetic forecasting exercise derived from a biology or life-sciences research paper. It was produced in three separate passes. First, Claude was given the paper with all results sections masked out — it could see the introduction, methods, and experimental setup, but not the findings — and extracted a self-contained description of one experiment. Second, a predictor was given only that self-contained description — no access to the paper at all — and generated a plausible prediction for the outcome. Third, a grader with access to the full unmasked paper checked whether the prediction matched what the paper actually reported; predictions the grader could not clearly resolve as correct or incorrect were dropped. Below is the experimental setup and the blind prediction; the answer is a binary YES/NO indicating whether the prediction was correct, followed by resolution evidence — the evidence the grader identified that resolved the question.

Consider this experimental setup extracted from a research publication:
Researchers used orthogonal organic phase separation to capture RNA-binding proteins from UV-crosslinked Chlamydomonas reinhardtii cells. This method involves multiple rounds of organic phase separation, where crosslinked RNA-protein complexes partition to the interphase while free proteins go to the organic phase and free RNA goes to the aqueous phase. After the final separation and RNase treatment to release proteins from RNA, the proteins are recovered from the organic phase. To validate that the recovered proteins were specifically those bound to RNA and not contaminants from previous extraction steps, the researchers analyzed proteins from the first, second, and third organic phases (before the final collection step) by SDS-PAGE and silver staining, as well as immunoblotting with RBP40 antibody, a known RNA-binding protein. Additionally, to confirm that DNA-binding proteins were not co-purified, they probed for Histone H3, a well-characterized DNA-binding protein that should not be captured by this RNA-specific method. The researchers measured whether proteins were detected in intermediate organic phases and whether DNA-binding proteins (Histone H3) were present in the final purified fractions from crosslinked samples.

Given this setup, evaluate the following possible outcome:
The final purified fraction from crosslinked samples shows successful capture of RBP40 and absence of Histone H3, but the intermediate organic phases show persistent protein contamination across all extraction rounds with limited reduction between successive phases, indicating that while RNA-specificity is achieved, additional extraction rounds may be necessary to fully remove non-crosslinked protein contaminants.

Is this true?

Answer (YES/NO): NO